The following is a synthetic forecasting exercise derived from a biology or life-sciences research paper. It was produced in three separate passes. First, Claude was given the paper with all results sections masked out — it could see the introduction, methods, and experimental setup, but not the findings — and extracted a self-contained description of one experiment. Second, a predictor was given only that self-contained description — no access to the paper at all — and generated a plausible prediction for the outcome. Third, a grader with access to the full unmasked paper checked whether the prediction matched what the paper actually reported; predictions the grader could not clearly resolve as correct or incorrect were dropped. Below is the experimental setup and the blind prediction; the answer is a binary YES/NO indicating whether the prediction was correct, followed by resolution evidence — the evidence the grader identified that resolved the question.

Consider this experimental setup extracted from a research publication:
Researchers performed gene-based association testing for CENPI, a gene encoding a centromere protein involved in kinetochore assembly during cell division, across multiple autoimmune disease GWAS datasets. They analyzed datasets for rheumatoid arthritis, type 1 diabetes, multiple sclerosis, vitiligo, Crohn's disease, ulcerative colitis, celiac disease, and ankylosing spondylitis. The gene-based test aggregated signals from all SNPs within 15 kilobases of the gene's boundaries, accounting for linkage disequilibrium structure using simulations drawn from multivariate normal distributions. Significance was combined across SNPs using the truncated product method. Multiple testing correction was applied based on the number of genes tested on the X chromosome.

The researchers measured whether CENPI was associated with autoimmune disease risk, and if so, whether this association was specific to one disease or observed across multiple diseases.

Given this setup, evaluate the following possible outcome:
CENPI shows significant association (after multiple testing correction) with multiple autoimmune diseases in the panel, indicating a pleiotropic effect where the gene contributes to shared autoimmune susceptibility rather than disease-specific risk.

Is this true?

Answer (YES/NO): YES